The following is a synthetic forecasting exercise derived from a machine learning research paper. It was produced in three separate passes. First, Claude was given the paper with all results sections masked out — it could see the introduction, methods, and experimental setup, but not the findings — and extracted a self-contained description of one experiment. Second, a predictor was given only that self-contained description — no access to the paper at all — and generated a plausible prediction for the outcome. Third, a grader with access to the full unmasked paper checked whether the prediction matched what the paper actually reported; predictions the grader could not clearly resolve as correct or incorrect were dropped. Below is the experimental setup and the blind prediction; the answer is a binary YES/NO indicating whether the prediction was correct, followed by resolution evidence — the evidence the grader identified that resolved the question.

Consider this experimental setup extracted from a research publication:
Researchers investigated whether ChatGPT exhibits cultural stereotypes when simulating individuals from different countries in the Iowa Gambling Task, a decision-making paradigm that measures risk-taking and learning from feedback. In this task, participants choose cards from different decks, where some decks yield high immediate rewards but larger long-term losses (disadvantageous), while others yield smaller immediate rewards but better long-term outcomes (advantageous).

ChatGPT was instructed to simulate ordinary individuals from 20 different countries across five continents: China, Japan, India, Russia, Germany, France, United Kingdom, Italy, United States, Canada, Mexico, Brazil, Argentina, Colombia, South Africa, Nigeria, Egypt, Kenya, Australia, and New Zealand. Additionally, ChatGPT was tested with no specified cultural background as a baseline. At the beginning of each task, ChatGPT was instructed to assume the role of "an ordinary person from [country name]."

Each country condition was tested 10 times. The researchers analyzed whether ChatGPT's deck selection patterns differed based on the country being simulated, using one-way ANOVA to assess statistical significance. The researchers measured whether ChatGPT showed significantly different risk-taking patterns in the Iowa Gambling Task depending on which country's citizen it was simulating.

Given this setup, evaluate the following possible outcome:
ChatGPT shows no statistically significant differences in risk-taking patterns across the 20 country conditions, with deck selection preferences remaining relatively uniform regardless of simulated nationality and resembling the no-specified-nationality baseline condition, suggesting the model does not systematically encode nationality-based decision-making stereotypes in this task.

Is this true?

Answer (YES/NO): NO